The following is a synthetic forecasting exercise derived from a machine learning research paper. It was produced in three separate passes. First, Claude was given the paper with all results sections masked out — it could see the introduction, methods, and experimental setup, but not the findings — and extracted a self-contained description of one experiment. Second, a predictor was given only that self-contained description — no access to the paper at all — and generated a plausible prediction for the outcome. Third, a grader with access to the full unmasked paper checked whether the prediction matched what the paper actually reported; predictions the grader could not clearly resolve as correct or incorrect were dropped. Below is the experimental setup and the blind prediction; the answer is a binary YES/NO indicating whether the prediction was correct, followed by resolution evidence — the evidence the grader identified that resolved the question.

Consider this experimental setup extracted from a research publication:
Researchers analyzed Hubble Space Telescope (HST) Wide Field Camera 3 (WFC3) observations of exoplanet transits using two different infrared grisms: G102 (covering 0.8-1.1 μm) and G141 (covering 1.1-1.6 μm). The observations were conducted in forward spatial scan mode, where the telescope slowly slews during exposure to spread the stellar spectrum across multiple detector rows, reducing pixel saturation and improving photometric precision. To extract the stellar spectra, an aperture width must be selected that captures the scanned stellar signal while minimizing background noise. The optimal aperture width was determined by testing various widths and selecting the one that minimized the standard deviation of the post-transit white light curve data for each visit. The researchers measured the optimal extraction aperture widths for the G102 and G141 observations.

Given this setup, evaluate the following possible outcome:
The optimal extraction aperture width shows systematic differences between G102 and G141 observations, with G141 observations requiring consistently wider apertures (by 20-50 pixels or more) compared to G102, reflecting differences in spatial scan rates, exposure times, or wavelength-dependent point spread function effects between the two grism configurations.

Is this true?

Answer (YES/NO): NO